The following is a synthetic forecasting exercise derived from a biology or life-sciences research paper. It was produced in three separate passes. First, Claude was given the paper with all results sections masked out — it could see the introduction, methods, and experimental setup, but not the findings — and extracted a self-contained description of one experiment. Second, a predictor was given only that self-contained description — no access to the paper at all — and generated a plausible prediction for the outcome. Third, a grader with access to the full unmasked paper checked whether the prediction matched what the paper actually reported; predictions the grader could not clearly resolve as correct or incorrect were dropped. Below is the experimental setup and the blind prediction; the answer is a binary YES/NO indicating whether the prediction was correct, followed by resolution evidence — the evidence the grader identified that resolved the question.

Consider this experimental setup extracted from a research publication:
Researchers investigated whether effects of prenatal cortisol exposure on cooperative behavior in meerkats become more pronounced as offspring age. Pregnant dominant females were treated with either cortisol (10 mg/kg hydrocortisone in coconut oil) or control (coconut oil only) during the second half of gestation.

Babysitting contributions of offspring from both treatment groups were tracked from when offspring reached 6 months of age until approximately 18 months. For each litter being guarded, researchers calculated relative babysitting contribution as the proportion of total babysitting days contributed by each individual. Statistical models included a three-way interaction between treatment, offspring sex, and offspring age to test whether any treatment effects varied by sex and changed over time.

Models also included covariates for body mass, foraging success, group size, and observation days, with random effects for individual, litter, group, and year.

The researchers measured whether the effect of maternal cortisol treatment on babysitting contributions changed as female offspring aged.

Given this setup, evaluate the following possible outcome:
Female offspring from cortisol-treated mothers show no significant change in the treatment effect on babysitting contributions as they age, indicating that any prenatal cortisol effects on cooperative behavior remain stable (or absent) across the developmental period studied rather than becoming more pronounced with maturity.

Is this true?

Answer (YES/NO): NO